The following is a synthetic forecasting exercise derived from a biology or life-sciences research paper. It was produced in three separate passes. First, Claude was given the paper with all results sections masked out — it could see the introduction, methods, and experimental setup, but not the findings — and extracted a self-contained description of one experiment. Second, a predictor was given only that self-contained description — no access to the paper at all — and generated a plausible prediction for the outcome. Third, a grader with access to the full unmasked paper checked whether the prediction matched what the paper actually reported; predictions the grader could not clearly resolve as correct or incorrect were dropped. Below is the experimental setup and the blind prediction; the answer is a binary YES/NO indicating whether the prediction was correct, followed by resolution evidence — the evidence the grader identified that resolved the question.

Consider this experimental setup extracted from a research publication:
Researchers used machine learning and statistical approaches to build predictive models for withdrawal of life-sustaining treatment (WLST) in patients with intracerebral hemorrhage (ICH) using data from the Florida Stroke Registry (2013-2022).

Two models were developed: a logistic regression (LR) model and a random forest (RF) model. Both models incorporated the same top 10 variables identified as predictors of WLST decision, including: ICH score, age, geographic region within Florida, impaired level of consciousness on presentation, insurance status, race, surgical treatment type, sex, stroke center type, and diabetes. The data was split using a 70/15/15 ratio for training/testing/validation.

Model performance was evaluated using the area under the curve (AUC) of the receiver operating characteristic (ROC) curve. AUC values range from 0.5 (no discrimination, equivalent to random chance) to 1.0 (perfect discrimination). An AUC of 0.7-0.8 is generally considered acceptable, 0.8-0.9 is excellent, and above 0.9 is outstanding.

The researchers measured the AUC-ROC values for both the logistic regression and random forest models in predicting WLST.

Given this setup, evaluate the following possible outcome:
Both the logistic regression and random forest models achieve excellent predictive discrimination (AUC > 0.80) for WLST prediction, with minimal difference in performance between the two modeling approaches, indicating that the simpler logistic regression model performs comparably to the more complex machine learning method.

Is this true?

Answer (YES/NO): NO